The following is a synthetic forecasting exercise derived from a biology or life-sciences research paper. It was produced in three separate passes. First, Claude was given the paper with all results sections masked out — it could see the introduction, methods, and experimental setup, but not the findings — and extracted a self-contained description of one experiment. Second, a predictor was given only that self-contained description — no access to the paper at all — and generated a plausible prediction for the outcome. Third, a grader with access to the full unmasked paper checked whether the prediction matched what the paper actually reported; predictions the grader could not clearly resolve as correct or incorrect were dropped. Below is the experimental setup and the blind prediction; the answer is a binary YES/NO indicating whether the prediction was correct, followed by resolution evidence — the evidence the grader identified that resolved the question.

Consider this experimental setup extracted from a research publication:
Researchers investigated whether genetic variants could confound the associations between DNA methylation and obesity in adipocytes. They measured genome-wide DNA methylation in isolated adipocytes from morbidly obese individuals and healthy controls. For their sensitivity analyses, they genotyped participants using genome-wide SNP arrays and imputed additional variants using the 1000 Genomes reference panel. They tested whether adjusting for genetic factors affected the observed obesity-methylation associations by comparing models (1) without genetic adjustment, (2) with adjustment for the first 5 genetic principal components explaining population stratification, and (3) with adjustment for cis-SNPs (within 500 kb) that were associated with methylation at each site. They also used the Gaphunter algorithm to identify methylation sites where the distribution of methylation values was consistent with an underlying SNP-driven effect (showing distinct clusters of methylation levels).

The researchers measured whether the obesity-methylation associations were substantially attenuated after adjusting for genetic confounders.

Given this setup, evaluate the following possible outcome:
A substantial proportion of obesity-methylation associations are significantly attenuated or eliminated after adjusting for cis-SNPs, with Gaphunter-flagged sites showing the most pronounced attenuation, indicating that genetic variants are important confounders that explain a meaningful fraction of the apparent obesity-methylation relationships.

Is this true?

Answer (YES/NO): NO